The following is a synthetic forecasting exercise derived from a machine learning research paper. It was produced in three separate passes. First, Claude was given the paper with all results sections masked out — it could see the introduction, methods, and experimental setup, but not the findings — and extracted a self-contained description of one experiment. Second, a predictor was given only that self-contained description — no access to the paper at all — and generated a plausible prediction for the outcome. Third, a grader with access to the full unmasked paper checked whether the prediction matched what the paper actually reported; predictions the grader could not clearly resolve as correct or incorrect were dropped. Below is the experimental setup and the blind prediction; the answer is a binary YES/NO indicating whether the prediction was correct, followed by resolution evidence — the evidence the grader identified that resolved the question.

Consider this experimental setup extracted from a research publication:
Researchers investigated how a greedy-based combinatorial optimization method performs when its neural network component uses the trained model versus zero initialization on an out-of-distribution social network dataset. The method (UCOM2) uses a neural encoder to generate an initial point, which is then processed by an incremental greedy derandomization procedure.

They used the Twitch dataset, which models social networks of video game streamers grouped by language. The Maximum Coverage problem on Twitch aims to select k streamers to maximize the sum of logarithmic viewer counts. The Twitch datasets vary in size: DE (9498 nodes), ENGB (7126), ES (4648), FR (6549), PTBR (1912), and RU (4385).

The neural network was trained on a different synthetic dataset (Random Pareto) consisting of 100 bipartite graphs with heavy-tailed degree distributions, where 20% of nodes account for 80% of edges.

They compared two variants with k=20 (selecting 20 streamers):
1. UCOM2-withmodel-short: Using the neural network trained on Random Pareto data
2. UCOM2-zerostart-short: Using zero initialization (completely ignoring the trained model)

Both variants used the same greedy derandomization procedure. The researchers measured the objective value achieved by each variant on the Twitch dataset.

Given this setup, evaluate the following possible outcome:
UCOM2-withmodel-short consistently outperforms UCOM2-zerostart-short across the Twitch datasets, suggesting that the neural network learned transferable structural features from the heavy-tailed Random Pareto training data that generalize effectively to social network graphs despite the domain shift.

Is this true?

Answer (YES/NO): NO